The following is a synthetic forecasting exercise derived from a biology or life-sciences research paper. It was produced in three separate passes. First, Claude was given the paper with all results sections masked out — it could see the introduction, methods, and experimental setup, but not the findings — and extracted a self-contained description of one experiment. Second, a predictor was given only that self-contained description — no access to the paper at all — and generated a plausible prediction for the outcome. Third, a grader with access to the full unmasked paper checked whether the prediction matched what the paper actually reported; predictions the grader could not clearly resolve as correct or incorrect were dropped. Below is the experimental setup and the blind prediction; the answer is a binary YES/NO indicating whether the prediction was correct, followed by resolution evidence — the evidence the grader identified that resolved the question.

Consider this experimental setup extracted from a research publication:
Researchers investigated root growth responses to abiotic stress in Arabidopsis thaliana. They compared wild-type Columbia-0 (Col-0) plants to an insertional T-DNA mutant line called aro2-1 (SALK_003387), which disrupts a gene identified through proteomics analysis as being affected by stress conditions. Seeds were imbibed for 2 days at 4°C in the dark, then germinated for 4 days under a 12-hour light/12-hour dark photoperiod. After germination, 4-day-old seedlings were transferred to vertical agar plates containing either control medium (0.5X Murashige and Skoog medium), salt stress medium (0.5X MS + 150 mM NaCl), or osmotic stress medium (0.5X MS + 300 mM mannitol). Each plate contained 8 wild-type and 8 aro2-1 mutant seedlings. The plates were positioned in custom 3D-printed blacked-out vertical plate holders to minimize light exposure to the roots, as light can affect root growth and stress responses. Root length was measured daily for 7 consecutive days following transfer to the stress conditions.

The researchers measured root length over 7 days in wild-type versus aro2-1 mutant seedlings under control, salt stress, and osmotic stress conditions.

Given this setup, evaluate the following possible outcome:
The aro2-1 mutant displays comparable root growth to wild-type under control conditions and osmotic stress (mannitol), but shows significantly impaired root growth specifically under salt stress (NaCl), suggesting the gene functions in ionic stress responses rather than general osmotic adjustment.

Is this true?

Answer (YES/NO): YES